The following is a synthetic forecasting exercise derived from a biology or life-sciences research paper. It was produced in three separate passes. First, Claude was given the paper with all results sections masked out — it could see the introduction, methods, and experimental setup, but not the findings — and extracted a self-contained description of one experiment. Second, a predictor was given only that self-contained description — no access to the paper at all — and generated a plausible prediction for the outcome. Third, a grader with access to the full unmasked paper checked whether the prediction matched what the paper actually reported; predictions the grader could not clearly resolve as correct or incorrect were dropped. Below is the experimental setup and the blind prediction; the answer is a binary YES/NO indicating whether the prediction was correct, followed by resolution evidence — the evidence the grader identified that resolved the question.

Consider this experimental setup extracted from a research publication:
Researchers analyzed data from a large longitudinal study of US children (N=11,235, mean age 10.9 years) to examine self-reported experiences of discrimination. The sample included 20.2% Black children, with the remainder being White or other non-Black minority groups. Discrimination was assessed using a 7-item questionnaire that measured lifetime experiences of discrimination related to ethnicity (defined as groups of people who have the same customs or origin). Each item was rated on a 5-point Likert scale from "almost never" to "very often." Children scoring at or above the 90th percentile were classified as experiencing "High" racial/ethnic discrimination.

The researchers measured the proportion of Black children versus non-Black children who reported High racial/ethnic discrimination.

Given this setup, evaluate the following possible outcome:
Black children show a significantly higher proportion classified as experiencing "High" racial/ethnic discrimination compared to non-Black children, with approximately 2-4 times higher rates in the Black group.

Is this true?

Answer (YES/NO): YES